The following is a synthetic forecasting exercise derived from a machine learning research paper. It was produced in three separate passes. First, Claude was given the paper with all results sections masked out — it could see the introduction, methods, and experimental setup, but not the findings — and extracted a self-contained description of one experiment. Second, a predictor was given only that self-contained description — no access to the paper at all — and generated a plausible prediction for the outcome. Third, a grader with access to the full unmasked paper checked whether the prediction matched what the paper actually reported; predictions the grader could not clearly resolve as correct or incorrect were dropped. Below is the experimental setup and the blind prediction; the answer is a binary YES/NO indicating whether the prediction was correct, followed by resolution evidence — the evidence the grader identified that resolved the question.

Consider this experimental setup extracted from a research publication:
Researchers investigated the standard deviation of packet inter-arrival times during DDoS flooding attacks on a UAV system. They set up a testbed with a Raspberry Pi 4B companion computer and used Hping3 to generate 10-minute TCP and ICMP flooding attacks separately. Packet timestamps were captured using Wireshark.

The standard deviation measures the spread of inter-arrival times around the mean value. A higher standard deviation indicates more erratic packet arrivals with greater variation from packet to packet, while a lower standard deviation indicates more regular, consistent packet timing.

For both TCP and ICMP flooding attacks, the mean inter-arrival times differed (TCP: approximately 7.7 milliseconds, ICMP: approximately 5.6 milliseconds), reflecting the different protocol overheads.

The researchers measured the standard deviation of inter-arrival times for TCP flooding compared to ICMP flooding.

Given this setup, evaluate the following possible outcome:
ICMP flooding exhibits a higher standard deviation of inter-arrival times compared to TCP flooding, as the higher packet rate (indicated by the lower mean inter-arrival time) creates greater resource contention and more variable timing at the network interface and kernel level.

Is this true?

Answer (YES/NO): NO